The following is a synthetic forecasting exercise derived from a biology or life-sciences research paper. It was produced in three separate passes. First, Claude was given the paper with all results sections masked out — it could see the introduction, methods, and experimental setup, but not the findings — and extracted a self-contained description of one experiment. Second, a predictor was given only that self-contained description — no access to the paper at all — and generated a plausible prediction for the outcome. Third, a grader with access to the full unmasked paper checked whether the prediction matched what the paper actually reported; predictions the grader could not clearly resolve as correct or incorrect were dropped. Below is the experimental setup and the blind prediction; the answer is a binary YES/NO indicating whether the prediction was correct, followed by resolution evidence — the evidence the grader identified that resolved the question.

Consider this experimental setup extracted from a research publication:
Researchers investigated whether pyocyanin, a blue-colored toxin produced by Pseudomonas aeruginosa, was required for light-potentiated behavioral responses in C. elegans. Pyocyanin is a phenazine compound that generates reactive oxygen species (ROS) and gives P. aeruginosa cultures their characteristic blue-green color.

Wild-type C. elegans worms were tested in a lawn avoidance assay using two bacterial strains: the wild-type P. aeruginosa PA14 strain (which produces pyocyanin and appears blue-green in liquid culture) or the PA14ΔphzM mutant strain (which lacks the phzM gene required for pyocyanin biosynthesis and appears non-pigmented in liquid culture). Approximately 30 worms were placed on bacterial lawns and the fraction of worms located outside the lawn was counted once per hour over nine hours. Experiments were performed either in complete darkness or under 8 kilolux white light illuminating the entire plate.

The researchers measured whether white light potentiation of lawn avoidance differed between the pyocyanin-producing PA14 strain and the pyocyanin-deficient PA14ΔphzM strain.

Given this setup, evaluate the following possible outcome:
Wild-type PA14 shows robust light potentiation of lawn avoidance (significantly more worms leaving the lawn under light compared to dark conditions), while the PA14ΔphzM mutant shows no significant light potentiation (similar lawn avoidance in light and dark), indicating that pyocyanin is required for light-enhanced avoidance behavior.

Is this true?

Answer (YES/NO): NO